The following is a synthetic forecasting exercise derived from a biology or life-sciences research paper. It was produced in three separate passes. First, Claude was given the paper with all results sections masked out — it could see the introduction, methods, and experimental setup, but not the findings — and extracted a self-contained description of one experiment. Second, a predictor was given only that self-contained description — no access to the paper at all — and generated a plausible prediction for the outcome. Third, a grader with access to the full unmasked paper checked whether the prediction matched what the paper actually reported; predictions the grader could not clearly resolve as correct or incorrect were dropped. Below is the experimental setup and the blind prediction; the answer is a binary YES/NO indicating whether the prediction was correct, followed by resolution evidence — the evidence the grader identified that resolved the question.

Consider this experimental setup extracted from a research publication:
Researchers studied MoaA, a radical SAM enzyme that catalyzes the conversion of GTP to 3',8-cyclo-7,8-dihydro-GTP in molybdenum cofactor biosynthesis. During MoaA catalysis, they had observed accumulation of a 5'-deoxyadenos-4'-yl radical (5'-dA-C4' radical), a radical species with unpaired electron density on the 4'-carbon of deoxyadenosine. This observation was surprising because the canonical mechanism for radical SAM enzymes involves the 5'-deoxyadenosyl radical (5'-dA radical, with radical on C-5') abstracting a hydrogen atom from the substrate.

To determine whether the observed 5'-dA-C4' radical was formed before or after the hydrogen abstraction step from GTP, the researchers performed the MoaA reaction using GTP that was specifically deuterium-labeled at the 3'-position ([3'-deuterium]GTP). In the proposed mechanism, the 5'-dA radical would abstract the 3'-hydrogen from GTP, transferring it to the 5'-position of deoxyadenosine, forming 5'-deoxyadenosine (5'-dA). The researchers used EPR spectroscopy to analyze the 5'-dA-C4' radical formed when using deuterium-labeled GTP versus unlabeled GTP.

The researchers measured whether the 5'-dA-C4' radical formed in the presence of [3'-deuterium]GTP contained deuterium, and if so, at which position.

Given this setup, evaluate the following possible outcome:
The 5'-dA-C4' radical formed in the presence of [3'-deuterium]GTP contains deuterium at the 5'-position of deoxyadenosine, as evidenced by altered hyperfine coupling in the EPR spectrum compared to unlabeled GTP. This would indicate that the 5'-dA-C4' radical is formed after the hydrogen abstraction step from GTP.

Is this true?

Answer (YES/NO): YES